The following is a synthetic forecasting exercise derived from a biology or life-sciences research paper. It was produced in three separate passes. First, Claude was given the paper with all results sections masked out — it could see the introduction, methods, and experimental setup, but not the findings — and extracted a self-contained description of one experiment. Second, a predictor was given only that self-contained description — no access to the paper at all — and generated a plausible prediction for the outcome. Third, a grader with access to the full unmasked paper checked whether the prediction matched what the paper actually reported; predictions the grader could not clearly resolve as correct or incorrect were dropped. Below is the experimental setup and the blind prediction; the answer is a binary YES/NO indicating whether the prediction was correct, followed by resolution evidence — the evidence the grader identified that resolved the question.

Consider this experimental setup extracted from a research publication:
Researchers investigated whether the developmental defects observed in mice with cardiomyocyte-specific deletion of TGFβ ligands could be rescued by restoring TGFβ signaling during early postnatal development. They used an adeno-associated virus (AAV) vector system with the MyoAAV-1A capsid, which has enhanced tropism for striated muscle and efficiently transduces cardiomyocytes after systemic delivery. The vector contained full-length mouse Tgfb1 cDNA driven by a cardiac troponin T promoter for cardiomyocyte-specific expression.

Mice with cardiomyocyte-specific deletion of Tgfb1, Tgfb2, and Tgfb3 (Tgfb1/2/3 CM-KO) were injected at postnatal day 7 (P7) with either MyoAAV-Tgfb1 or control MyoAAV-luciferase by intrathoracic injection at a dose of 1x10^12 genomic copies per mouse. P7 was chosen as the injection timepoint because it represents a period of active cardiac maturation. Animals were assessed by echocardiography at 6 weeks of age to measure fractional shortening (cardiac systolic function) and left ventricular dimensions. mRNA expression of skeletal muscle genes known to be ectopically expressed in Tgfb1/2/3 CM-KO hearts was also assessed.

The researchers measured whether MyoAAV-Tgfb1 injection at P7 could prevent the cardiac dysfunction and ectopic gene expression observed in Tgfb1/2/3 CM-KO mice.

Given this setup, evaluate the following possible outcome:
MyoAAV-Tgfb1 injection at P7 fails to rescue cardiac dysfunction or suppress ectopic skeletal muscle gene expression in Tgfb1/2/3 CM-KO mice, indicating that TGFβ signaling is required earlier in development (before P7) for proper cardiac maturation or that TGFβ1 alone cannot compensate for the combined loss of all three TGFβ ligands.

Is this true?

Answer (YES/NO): YES